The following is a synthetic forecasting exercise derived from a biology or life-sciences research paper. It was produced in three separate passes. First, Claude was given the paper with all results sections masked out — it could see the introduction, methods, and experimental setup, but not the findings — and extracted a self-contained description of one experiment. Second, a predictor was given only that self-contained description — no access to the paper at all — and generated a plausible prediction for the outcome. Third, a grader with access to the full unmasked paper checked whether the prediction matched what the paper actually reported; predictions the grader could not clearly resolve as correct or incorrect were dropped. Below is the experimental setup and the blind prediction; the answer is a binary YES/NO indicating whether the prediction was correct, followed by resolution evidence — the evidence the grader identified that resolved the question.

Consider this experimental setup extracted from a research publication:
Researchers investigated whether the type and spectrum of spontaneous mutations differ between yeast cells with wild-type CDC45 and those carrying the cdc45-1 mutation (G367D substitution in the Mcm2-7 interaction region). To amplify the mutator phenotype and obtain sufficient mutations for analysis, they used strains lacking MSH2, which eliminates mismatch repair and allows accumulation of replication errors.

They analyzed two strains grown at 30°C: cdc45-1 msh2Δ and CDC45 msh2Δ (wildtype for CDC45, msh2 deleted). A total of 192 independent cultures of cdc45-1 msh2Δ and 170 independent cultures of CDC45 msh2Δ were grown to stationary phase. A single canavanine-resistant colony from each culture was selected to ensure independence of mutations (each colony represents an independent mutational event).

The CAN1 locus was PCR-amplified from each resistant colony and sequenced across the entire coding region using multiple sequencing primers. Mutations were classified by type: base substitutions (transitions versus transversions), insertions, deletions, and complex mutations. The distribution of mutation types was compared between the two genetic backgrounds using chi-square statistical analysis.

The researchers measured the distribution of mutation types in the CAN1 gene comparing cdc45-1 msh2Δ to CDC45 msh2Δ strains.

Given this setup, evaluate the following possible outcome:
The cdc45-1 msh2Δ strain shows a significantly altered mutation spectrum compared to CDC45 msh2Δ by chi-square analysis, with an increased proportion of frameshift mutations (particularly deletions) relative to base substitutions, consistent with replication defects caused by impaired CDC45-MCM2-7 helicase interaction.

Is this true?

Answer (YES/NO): NO